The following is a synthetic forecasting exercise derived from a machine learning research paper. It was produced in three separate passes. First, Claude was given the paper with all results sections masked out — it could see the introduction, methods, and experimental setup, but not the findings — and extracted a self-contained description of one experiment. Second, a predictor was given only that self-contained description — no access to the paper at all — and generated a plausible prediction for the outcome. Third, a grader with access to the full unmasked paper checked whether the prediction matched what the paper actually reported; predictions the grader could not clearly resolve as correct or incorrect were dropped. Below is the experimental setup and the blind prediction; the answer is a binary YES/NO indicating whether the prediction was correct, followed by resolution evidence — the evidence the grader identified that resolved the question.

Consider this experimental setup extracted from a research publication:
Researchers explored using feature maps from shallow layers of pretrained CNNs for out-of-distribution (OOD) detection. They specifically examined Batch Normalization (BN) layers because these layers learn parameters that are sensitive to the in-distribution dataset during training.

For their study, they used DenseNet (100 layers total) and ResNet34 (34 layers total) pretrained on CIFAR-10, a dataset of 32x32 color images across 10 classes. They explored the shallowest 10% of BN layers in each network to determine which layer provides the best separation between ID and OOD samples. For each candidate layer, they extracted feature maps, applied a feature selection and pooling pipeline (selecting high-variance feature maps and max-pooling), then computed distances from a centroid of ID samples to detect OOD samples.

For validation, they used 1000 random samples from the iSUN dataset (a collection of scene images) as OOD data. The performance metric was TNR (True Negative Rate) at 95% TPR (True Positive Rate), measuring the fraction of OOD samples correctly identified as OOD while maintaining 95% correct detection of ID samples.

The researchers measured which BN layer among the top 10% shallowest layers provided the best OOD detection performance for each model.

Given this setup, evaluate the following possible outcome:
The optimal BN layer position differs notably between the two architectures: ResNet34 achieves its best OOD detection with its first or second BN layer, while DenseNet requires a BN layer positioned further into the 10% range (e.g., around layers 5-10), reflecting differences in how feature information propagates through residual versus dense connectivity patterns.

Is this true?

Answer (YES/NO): NO